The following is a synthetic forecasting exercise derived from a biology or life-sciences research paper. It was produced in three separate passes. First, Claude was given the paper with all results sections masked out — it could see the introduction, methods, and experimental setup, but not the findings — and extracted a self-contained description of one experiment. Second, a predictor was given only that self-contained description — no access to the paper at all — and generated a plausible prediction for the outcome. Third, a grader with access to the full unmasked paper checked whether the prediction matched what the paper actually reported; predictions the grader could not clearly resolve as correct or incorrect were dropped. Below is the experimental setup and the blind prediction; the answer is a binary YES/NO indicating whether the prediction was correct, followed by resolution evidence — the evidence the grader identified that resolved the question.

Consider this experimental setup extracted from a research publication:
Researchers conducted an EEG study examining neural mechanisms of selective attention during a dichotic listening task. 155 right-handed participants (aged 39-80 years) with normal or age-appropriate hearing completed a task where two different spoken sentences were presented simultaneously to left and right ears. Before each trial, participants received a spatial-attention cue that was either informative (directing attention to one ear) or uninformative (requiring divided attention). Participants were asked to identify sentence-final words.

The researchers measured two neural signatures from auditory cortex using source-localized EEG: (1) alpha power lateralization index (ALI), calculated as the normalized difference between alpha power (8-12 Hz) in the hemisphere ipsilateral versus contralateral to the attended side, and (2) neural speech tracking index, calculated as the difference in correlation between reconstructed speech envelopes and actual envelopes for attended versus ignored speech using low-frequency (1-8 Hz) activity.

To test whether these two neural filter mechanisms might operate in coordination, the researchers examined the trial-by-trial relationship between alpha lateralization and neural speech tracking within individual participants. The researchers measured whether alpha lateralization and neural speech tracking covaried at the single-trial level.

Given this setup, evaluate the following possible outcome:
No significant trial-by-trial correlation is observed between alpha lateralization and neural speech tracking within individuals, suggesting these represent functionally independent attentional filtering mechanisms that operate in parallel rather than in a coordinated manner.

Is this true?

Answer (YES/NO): YES